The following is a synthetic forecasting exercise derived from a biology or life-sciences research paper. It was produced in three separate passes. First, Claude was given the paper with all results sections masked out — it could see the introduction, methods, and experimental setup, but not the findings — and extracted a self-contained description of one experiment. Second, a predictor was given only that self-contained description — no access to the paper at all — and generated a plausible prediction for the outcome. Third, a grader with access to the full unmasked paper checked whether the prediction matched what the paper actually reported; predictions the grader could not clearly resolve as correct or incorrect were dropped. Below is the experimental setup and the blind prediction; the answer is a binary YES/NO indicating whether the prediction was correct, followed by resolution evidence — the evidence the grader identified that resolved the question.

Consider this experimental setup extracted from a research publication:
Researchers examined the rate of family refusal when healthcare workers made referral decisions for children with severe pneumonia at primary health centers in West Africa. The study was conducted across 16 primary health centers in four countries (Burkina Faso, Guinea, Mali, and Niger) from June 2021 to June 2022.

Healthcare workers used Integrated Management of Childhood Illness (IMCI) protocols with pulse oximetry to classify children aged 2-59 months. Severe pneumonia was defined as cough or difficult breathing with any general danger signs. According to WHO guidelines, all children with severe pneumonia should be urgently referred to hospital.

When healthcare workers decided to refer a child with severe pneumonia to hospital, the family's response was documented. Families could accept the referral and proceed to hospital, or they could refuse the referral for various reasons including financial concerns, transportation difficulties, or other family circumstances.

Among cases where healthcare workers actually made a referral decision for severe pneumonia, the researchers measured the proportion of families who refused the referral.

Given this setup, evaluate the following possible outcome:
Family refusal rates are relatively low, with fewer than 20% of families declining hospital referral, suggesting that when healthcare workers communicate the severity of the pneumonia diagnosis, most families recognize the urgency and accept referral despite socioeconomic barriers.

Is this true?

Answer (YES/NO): YES